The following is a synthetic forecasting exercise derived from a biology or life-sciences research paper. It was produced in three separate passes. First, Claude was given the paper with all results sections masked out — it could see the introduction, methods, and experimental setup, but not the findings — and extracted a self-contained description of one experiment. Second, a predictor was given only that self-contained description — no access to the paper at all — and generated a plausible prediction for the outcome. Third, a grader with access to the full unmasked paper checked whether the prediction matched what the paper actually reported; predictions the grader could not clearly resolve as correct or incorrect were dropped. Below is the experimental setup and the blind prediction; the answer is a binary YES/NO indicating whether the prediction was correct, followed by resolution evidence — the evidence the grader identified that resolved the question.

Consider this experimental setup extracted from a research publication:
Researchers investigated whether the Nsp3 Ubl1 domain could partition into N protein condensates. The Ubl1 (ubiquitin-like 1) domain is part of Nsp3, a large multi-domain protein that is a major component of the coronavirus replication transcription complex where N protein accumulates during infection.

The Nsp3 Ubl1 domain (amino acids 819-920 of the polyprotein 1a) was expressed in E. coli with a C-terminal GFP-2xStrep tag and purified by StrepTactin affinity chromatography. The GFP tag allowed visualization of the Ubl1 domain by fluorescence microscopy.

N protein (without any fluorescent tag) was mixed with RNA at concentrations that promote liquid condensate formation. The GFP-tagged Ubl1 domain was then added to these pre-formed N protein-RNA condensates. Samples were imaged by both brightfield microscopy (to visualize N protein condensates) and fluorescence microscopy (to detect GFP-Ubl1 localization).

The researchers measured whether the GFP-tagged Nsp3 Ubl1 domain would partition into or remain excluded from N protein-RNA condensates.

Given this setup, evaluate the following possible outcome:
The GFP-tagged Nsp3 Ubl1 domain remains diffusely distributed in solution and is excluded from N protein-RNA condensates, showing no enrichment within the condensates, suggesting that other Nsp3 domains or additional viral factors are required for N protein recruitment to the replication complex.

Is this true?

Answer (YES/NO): NO